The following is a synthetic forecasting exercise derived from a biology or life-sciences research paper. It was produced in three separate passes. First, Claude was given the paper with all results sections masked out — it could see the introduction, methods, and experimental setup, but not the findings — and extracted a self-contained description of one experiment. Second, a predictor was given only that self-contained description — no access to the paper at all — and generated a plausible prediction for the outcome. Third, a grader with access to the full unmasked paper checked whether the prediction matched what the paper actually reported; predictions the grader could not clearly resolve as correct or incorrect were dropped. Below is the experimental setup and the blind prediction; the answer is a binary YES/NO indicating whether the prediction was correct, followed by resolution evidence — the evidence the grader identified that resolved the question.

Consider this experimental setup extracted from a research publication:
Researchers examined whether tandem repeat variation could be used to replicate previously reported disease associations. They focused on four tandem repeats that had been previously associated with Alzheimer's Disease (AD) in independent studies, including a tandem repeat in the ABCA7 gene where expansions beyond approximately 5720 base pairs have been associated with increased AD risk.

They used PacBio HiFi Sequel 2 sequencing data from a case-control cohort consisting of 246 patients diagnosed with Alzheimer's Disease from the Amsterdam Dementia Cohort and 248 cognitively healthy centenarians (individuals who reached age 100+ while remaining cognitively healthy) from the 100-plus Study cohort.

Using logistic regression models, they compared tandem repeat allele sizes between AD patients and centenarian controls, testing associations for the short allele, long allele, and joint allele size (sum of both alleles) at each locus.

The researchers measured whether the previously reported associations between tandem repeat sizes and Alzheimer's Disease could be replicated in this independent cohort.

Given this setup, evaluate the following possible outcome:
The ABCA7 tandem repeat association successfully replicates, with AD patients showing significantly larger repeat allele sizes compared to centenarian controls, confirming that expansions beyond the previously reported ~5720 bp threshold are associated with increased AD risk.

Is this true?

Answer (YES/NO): NO